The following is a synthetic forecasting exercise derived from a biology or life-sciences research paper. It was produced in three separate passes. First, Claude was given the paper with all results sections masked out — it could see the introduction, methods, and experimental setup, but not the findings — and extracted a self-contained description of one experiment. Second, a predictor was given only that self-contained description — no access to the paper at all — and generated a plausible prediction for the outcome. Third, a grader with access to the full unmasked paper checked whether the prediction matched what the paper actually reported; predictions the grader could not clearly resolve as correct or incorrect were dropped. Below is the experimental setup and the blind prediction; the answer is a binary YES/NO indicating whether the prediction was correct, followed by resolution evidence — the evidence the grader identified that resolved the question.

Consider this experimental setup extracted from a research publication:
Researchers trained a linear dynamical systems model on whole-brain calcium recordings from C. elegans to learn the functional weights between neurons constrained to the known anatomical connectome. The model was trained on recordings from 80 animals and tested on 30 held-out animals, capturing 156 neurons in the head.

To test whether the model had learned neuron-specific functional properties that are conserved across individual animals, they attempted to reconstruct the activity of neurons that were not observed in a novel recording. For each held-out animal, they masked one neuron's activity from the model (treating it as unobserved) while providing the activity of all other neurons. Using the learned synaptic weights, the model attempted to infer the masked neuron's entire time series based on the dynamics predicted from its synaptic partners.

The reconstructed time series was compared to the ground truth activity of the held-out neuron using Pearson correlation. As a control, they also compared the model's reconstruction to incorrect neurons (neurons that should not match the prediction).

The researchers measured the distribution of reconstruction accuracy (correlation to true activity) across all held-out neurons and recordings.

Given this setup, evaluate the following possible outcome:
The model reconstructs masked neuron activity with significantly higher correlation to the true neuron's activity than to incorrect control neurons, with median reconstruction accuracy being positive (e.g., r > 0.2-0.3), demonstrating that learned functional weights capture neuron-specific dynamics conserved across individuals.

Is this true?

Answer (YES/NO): YES